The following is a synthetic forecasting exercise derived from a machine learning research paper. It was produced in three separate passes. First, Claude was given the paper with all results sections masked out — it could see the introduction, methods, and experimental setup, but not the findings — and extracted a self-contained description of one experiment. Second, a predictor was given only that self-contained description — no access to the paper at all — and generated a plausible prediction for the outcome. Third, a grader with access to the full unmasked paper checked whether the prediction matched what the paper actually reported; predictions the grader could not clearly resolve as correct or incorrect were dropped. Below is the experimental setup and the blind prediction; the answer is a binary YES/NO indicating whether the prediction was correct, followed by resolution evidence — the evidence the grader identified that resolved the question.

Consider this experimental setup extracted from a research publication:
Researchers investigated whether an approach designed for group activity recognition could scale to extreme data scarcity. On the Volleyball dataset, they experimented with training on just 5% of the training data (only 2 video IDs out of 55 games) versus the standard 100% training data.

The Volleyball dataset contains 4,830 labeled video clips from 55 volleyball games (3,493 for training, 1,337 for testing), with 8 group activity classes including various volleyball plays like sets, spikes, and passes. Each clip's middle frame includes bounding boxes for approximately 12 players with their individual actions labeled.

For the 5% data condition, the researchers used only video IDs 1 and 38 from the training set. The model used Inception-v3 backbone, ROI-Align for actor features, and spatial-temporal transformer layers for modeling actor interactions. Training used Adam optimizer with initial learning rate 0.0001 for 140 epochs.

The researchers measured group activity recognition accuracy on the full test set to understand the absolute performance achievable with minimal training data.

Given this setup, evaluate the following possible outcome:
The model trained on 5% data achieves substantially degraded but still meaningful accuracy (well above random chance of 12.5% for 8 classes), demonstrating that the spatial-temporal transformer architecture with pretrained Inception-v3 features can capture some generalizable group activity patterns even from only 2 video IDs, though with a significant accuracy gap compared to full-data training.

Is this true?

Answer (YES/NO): YES